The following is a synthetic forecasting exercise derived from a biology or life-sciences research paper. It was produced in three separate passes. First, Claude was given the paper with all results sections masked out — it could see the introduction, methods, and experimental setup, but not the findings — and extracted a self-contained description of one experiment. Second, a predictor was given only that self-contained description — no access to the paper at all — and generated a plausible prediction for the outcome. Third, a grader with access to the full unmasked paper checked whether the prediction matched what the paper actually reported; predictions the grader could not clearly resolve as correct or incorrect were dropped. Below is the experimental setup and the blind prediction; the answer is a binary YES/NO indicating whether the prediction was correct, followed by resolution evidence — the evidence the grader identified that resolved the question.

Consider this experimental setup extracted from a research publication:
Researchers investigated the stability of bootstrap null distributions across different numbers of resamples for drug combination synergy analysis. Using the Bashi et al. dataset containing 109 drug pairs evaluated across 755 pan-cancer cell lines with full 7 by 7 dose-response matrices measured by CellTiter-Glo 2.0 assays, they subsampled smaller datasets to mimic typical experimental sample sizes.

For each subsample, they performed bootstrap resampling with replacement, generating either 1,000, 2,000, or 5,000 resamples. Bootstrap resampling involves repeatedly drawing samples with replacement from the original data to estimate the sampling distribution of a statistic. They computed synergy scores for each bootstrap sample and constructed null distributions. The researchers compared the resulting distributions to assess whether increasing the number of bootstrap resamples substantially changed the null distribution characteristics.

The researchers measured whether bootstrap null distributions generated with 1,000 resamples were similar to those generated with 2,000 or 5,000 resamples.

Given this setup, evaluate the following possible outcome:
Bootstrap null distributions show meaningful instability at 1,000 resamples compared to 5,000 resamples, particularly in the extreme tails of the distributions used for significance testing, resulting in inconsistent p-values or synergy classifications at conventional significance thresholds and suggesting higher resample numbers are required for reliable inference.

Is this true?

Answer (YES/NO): NO